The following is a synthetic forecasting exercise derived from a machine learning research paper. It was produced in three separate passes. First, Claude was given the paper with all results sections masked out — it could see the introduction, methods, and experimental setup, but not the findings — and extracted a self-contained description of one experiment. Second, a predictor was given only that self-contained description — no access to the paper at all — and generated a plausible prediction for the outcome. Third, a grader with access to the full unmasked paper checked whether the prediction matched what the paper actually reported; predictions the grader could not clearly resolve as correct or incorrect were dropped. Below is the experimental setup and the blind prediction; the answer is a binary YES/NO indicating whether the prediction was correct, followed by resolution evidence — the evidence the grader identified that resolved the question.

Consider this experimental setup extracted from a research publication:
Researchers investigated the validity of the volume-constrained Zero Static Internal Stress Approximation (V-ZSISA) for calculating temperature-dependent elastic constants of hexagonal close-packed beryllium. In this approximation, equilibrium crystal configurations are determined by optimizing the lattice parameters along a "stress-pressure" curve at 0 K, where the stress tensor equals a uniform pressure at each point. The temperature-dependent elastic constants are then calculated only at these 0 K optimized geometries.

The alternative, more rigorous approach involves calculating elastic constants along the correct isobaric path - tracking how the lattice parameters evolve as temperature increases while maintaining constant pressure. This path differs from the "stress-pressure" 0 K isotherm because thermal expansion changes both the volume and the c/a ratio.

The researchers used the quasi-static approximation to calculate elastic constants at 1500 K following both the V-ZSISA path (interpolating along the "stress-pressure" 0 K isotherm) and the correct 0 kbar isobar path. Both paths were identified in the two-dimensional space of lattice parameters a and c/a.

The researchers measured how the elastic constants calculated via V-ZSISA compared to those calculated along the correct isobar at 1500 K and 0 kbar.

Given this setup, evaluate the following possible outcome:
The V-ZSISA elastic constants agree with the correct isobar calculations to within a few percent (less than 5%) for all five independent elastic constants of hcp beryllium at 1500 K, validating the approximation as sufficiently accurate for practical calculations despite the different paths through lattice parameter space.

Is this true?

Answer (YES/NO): YES